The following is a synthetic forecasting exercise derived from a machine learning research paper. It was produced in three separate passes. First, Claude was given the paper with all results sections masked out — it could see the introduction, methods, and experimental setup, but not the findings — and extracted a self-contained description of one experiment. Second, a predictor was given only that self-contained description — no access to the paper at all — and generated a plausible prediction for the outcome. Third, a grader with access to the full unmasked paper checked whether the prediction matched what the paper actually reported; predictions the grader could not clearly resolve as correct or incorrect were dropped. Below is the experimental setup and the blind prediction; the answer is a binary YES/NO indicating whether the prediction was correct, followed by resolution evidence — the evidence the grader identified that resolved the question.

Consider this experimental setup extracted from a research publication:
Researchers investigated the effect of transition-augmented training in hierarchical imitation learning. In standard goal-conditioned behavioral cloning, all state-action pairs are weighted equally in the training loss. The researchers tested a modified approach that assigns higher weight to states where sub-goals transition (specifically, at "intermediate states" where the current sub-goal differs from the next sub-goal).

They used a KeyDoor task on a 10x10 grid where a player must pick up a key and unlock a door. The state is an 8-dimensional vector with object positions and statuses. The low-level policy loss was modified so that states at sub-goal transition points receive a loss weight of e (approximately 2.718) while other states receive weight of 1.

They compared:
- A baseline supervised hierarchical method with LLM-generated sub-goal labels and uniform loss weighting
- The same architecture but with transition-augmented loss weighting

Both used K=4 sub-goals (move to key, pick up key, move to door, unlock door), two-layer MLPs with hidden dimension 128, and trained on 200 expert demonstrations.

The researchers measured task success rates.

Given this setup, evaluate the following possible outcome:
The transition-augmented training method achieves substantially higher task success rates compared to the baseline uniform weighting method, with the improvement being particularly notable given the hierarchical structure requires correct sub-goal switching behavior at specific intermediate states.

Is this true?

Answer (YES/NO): YES